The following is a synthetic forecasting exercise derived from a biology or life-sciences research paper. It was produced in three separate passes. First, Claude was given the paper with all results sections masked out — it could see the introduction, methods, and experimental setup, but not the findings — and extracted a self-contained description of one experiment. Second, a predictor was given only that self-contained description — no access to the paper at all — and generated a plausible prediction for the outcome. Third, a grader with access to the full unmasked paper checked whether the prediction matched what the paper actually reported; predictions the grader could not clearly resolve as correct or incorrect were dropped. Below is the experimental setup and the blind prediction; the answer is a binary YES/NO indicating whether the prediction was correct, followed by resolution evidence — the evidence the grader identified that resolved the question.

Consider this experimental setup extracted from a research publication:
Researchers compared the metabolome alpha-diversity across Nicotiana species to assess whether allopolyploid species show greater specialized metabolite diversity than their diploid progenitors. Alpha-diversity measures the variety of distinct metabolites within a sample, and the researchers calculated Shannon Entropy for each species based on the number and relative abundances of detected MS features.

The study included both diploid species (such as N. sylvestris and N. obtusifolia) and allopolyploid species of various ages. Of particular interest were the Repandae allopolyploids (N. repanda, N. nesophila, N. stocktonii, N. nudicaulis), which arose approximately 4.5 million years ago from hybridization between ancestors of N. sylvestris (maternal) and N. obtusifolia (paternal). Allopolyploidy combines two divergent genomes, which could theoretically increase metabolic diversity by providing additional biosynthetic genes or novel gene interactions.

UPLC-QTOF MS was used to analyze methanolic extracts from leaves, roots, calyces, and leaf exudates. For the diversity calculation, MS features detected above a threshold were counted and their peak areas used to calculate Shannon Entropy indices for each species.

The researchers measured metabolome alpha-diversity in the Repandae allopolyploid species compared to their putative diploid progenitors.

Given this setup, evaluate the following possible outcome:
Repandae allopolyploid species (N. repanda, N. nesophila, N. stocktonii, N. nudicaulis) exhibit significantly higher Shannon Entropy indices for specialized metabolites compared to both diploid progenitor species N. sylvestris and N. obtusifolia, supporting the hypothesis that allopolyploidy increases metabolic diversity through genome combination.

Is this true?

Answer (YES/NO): NO